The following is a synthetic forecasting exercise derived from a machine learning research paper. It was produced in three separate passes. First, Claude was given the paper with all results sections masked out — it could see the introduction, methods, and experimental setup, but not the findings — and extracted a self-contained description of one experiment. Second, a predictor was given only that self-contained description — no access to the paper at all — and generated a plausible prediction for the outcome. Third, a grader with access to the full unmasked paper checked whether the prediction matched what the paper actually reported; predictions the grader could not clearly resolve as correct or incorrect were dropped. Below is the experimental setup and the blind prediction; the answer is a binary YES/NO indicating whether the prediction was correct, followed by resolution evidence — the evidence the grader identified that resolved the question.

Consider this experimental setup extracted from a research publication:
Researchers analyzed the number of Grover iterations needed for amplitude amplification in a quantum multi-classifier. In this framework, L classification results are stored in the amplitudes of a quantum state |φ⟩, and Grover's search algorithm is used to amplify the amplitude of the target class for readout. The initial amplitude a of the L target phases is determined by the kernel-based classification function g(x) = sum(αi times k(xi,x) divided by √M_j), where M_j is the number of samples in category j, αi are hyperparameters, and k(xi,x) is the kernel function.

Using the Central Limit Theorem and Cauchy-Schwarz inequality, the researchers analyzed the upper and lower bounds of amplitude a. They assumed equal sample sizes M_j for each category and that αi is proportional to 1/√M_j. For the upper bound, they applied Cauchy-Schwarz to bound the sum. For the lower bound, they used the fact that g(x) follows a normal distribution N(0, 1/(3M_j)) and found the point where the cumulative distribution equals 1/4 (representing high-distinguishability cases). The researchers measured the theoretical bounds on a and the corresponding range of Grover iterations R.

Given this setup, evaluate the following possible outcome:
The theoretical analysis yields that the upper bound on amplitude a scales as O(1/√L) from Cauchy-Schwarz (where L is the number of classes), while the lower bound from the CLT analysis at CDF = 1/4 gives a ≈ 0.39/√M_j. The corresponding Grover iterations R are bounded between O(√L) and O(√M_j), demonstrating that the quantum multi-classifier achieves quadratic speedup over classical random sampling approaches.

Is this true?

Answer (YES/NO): NO